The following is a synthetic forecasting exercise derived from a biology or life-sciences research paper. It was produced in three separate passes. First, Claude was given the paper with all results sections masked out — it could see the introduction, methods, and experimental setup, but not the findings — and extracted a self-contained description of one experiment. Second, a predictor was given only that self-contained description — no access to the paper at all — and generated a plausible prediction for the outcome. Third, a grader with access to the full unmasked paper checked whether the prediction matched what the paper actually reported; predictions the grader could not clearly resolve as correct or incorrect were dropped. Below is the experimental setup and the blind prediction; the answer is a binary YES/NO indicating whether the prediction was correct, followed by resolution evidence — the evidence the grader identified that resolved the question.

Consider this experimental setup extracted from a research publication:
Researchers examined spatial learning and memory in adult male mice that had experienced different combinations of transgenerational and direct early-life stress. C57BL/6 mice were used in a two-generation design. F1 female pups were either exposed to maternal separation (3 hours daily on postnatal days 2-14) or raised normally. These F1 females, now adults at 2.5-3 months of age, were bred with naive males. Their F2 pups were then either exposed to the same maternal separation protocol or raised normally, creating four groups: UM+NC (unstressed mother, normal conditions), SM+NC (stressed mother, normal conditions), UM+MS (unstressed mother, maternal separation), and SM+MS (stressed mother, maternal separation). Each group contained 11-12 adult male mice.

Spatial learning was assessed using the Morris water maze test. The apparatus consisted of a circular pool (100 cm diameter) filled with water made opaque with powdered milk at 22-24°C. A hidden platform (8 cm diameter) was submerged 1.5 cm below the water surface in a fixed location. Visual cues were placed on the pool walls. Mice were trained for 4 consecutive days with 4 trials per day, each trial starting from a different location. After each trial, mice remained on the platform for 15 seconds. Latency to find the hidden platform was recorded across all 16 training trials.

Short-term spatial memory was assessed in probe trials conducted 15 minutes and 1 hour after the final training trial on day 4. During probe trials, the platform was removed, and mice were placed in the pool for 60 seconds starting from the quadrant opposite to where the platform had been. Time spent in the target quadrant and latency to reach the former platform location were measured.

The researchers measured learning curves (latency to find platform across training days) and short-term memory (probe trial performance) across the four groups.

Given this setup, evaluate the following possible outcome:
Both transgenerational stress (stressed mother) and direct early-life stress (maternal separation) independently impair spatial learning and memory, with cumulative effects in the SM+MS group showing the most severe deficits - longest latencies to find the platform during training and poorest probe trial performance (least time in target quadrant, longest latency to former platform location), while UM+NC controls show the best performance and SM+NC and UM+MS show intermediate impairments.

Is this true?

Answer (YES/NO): NO